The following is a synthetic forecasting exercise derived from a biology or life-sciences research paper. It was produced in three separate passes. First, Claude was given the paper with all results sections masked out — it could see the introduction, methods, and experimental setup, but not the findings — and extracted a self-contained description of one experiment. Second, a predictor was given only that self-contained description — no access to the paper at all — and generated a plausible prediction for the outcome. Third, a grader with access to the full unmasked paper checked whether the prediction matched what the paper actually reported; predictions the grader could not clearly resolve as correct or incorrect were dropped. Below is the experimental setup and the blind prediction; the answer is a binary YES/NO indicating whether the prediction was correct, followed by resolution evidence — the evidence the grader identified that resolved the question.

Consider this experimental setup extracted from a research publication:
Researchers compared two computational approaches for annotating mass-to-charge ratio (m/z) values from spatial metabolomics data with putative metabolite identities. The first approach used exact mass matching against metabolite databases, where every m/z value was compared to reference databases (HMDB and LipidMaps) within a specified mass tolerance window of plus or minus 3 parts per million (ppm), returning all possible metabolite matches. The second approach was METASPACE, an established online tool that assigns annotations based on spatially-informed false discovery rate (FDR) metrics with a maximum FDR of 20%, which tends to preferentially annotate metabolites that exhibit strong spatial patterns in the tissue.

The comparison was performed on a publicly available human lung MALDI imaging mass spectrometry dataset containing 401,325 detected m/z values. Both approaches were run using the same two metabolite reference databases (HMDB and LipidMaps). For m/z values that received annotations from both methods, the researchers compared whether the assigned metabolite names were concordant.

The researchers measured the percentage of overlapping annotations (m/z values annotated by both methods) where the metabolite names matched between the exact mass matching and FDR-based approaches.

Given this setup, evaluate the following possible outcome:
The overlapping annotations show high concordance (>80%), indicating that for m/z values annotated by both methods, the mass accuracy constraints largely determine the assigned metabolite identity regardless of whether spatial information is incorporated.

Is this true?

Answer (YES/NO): YES